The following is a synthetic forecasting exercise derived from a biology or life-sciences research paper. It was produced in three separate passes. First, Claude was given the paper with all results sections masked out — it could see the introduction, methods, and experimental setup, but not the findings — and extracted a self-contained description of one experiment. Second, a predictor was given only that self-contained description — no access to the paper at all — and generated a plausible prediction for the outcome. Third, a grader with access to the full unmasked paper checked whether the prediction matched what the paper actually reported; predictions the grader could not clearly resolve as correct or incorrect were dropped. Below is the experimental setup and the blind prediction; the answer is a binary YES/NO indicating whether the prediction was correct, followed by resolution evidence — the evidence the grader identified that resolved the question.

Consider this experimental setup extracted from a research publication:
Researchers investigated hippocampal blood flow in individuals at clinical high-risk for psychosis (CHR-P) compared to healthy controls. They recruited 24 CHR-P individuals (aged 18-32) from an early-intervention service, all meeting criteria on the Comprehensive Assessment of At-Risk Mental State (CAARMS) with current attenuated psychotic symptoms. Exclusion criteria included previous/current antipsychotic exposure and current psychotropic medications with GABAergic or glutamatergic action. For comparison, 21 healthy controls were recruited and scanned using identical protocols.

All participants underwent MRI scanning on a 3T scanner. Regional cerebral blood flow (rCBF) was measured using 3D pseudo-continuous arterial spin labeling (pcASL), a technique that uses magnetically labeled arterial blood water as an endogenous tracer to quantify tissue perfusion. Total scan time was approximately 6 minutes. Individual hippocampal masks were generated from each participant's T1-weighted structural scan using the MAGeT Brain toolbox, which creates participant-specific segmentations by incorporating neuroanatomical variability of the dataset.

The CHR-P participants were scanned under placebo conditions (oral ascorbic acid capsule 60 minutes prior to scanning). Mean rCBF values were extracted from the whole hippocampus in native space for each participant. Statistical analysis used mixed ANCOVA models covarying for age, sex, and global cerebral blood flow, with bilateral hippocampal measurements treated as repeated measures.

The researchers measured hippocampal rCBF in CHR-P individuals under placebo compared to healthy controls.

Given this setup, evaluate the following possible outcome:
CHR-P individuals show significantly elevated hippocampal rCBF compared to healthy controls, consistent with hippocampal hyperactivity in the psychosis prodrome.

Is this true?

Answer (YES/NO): YES